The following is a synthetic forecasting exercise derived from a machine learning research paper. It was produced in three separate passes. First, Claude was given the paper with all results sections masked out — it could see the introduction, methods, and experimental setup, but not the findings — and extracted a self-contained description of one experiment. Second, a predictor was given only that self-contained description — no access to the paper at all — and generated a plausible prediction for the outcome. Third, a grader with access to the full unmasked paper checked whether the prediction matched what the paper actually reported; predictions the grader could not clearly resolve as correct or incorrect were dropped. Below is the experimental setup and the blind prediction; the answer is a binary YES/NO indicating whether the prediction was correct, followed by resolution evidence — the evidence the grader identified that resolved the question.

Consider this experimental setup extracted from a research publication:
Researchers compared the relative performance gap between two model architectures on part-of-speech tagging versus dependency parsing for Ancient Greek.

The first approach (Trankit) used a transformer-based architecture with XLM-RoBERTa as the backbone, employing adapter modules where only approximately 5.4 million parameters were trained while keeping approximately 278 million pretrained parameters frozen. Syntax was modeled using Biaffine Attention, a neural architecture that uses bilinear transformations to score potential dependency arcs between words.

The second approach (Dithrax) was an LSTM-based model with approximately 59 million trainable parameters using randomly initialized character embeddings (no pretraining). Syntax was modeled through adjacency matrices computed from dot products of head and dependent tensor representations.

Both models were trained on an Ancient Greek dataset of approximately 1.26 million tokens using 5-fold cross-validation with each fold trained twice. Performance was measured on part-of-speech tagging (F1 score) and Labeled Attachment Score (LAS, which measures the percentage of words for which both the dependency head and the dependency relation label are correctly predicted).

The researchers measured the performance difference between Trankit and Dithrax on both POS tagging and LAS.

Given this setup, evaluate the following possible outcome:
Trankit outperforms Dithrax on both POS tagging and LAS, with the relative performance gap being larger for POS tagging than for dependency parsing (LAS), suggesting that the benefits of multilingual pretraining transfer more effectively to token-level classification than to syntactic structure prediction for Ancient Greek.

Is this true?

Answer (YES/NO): NO